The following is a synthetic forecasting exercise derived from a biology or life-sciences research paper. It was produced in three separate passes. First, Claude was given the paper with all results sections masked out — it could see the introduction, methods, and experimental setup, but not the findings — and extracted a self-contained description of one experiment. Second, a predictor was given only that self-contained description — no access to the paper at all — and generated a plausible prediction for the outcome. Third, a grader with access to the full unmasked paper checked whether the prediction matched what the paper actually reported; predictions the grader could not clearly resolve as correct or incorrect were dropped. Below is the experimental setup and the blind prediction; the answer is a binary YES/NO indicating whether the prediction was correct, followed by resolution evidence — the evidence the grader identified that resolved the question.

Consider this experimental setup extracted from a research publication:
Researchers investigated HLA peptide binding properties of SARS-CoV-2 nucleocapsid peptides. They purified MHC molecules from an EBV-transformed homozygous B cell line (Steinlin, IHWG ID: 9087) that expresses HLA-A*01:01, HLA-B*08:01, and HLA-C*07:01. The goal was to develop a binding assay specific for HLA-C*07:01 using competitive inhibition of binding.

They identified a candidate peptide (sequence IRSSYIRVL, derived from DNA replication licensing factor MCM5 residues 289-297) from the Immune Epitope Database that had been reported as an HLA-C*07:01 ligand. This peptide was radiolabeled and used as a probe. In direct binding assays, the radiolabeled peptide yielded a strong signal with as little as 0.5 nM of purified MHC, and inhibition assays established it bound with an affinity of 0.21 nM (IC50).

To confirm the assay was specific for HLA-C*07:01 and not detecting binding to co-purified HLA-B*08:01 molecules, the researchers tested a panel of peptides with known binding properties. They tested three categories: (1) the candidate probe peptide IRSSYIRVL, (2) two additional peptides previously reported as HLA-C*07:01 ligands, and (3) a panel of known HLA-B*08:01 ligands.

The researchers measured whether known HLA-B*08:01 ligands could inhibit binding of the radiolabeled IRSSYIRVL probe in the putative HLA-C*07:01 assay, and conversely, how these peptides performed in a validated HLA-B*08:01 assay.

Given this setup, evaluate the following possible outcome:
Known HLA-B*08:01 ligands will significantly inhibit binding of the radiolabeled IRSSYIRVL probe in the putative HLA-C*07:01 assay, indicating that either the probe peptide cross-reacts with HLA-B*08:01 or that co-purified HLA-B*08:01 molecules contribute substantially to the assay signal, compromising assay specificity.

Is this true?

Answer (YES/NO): NO